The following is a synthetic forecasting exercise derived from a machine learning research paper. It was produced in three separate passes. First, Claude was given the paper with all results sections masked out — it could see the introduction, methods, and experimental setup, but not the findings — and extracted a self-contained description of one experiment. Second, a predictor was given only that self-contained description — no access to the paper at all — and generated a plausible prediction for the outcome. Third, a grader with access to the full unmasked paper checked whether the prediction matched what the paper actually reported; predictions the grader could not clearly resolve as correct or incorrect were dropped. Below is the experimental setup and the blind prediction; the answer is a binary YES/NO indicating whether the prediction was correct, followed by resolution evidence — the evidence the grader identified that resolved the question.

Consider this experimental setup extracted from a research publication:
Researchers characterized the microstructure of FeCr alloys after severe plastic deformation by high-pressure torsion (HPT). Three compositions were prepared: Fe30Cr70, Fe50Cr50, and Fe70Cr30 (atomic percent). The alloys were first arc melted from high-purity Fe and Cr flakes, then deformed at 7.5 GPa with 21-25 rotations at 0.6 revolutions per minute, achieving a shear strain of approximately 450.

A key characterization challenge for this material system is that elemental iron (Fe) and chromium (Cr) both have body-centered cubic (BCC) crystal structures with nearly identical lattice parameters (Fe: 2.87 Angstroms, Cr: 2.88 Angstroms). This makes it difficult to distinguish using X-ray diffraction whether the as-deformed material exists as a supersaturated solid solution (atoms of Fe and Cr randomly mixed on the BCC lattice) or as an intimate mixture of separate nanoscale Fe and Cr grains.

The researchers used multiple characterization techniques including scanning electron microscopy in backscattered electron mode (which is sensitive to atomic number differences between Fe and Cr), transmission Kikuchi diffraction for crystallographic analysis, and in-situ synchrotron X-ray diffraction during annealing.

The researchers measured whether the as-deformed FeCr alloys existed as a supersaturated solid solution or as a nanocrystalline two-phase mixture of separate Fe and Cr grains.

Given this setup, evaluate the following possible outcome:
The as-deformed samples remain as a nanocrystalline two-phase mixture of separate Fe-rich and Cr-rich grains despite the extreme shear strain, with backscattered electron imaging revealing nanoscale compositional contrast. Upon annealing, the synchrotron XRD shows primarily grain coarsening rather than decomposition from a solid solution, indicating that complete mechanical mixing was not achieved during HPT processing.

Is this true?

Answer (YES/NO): NO